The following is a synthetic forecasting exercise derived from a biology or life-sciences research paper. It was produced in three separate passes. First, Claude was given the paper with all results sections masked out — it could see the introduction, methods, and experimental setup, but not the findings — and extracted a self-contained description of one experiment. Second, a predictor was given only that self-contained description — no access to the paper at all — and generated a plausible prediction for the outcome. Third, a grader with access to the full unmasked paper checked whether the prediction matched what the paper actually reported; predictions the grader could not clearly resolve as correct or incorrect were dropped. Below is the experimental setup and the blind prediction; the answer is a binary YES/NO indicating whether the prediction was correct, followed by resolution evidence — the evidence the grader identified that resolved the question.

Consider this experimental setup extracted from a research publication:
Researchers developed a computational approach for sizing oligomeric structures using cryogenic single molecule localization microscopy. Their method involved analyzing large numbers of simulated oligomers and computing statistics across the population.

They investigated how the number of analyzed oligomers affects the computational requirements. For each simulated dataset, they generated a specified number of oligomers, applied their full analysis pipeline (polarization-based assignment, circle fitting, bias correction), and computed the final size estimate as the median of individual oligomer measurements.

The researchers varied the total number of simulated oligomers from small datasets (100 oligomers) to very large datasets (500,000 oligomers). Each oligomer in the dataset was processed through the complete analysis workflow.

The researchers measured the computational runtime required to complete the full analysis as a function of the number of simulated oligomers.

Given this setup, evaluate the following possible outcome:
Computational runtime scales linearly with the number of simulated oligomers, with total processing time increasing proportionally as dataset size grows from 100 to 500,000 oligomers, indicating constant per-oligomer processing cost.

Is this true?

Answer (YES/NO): YES